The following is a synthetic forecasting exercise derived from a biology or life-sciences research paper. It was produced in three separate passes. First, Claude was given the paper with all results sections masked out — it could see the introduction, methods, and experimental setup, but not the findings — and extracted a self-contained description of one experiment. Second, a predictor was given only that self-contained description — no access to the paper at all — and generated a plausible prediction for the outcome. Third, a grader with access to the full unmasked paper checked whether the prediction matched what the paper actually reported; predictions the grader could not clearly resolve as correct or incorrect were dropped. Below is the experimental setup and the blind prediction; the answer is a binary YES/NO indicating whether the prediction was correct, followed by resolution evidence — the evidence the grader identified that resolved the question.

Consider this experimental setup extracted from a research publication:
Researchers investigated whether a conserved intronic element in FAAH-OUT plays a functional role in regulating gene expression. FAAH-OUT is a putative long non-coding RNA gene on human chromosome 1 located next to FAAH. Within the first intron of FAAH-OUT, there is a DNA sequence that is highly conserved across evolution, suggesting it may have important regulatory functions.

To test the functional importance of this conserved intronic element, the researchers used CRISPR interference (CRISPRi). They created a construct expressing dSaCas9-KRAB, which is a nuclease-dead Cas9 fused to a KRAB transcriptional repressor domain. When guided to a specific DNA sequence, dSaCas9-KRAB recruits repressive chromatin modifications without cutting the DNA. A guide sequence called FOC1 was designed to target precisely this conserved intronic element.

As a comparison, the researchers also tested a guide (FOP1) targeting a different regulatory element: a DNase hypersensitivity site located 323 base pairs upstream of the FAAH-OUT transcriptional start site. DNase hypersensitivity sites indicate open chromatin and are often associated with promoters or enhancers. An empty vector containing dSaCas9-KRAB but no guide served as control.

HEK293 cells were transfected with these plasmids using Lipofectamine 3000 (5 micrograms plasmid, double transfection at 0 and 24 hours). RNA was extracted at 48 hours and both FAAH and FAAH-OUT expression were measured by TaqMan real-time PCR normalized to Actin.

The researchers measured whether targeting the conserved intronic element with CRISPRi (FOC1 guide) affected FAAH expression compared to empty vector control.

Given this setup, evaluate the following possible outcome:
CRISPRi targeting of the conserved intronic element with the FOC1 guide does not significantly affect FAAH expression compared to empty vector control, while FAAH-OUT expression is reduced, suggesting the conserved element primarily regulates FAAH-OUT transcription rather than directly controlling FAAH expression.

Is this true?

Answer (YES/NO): NO